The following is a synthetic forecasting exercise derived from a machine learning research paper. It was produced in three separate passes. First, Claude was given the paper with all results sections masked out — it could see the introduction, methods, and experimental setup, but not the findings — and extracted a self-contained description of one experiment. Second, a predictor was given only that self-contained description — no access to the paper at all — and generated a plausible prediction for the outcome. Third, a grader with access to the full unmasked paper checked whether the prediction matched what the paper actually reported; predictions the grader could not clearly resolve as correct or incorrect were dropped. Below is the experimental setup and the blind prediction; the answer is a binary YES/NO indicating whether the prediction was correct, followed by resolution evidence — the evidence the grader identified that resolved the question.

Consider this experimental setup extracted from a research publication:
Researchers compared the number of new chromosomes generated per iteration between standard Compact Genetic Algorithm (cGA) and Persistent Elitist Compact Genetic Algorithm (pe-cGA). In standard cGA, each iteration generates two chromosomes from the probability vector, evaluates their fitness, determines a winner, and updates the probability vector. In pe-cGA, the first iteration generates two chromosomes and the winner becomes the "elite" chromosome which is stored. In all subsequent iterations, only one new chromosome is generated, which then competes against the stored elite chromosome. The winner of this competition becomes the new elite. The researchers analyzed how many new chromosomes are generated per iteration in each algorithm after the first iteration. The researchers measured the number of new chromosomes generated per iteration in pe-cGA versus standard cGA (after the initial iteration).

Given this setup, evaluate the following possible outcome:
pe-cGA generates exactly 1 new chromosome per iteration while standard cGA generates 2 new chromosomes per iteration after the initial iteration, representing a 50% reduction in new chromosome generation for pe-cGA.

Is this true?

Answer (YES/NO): YES